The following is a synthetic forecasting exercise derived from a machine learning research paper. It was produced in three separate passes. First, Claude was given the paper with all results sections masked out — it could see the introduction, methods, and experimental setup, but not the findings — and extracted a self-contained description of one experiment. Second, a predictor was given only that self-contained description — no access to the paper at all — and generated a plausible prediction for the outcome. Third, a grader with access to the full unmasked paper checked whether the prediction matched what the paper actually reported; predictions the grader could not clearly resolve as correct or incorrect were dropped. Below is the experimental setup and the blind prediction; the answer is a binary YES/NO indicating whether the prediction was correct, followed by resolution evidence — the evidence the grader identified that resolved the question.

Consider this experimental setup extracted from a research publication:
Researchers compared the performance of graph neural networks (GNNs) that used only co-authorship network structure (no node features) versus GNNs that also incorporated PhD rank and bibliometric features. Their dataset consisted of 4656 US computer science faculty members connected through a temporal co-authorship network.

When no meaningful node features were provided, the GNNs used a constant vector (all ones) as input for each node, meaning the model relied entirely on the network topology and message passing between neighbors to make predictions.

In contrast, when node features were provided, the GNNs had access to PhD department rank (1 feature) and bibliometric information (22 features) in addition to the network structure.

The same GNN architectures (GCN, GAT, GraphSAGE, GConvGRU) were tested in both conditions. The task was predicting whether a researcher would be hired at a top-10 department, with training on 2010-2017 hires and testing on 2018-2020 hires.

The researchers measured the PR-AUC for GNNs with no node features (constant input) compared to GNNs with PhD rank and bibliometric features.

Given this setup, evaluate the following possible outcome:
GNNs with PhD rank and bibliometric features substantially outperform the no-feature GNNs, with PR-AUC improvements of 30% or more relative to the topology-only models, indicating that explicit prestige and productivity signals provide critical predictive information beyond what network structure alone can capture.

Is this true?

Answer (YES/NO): YES